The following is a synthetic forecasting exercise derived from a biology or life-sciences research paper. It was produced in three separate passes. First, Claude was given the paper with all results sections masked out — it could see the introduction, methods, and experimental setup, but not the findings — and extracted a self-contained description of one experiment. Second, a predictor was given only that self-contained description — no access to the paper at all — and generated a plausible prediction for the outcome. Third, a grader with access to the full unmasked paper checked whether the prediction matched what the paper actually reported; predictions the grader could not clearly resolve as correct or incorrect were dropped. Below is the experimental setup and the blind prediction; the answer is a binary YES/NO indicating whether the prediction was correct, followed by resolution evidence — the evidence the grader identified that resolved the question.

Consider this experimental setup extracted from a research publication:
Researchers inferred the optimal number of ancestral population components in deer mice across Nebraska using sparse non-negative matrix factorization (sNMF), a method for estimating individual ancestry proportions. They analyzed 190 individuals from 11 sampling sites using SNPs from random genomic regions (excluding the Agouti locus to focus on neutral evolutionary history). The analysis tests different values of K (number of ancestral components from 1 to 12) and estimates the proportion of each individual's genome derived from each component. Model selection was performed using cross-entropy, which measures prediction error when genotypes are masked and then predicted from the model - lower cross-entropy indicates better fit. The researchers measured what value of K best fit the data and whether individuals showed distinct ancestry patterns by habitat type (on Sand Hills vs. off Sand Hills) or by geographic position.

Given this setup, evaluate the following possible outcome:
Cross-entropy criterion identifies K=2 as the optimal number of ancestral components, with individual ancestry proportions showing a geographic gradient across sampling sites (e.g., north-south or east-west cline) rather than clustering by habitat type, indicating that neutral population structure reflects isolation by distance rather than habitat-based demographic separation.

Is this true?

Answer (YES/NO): NO